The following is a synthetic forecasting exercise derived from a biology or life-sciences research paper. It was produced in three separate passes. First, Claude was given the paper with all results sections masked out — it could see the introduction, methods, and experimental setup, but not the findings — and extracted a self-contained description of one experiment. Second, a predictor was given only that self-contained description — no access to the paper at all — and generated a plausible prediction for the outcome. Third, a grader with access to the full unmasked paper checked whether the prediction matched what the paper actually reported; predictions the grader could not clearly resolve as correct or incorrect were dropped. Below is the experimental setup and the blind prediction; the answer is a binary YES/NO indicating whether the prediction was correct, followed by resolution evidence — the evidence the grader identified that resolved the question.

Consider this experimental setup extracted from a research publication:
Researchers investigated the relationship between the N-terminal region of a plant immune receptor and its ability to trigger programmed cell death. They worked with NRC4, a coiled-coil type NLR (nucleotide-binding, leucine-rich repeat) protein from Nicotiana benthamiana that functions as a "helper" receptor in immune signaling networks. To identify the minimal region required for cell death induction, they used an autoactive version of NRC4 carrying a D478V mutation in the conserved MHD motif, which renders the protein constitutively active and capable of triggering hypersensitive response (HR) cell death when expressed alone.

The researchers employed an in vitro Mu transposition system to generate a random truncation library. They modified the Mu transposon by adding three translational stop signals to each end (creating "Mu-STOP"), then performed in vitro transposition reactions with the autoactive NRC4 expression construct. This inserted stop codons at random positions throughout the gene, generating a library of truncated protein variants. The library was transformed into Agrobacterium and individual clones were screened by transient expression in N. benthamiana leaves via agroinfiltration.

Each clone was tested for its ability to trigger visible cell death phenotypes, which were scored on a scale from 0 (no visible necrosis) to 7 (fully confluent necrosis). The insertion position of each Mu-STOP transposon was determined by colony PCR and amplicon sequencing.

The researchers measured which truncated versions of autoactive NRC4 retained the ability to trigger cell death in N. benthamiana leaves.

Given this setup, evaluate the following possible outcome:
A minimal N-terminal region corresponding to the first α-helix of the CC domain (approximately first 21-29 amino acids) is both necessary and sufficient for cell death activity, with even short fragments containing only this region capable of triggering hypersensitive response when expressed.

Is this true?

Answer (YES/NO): YES